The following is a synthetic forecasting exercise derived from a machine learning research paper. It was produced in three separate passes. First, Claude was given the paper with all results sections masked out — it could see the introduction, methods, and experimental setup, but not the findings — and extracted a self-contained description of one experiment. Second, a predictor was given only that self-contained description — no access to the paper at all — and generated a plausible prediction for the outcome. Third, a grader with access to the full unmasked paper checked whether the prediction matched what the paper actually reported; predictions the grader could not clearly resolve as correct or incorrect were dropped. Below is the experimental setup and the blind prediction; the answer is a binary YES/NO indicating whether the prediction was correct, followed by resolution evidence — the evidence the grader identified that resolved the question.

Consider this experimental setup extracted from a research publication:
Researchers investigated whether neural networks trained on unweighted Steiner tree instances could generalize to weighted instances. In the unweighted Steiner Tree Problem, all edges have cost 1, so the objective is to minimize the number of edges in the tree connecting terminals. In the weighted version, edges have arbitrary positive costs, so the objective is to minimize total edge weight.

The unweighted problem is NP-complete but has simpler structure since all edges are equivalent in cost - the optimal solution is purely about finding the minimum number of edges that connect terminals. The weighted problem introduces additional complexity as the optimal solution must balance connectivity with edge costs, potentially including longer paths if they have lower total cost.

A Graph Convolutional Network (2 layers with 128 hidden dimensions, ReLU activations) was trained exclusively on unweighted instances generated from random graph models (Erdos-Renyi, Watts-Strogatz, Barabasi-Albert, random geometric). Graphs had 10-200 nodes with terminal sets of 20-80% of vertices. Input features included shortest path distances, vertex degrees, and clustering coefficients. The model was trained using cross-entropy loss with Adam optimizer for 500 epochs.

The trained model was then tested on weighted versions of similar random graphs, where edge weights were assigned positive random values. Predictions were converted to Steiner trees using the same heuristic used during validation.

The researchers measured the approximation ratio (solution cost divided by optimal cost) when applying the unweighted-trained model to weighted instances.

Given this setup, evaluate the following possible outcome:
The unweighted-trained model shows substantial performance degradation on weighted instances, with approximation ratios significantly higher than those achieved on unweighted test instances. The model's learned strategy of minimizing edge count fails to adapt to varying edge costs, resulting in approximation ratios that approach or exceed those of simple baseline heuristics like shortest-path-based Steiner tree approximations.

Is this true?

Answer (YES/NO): NO